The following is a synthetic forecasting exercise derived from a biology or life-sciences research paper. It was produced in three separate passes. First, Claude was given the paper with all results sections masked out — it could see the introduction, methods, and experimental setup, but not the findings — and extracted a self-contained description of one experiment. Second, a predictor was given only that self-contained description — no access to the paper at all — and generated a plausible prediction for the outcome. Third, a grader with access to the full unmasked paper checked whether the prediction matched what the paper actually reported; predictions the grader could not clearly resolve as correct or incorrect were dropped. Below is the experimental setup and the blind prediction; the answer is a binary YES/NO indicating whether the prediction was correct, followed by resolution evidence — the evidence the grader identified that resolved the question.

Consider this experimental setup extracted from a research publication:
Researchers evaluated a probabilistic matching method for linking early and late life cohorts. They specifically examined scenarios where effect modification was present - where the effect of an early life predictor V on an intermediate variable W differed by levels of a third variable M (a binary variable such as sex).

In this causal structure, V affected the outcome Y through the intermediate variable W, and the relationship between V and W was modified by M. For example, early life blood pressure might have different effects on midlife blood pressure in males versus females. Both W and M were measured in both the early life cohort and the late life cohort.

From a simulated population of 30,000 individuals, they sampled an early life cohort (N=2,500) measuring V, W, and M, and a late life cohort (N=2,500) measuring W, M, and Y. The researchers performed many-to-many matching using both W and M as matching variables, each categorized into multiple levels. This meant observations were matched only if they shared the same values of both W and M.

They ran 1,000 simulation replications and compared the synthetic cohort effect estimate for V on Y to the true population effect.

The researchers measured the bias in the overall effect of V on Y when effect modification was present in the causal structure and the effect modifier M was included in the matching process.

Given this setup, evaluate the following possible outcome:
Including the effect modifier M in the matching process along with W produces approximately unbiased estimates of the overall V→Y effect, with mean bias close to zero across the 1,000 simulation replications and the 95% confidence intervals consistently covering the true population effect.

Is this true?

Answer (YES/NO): NO